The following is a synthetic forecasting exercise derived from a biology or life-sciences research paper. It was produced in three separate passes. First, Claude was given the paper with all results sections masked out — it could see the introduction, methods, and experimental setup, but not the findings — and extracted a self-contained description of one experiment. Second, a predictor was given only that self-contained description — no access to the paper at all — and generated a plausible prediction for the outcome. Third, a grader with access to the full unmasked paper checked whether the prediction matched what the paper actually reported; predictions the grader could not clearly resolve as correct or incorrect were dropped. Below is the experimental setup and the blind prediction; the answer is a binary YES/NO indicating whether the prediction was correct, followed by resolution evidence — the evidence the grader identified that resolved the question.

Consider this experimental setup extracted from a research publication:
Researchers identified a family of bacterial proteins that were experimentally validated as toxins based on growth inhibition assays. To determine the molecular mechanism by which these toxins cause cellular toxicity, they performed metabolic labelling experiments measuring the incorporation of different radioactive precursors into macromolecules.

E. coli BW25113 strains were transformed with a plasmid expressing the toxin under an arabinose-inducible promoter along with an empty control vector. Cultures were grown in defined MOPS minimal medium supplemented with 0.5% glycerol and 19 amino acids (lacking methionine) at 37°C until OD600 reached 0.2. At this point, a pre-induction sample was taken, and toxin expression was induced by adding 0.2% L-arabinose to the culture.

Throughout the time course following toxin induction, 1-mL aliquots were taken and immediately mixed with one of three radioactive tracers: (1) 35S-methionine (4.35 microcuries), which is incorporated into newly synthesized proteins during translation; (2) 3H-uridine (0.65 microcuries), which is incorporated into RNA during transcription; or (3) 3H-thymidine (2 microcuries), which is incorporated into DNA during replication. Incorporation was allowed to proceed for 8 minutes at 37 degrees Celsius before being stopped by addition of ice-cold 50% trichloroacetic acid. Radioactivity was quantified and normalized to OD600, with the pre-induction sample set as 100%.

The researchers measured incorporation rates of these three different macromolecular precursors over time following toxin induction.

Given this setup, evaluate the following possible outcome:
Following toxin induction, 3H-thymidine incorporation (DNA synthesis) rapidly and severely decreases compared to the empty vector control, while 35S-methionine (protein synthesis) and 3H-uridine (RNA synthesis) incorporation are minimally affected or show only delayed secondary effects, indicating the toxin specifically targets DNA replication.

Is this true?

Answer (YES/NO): NO